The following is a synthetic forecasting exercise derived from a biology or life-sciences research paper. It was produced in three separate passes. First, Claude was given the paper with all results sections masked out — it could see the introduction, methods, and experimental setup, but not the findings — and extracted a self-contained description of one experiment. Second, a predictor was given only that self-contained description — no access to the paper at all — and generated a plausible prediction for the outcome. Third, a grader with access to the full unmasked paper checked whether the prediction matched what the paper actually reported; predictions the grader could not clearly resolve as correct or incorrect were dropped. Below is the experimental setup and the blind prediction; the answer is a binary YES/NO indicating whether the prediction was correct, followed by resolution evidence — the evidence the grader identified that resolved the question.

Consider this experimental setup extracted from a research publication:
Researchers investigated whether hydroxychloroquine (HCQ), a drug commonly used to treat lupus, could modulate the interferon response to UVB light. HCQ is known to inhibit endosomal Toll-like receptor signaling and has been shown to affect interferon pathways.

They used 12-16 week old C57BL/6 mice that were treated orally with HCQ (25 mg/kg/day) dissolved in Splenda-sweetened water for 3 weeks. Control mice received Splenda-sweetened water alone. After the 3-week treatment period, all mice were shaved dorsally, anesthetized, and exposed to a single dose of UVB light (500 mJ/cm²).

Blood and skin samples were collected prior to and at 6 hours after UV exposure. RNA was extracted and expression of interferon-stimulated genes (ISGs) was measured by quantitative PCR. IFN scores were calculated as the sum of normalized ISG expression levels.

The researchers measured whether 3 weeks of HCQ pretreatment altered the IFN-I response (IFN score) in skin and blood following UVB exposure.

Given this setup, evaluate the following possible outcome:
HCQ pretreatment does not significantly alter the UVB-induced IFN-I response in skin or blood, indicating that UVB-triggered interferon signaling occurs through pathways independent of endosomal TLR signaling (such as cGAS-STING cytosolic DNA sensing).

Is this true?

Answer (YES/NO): NO